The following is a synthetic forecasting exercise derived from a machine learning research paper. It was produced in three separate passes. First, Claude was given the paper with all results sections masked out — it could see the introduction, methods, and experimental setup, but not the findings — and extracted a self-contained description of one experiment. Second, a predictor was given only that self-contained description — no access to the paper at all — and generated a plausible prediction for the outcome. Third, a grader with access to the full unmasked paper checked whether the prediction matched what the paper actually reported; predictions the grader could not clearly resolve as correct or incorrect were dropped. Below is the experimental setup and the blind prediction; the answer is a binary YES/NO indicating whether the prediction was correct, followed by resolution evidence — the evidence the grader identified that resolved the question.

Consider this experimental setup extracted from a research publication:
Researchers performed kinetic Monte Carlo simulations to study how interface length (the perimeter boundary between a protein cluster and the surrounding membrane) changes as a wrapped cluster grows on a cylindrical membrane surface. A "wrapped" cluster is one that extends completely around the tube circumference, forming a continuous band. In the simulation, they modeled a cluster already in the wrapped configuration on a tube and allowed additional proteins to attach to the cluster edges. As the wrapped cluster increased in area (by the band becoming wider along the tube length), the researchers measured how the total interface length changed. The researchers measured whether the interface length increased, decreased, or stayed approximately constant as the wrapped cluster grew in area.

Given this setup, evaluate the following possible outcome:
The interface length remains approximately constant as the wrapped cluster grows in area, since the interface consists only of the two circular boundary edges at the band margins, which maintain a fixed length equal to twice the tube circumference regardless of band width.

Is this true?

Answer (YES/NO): YES